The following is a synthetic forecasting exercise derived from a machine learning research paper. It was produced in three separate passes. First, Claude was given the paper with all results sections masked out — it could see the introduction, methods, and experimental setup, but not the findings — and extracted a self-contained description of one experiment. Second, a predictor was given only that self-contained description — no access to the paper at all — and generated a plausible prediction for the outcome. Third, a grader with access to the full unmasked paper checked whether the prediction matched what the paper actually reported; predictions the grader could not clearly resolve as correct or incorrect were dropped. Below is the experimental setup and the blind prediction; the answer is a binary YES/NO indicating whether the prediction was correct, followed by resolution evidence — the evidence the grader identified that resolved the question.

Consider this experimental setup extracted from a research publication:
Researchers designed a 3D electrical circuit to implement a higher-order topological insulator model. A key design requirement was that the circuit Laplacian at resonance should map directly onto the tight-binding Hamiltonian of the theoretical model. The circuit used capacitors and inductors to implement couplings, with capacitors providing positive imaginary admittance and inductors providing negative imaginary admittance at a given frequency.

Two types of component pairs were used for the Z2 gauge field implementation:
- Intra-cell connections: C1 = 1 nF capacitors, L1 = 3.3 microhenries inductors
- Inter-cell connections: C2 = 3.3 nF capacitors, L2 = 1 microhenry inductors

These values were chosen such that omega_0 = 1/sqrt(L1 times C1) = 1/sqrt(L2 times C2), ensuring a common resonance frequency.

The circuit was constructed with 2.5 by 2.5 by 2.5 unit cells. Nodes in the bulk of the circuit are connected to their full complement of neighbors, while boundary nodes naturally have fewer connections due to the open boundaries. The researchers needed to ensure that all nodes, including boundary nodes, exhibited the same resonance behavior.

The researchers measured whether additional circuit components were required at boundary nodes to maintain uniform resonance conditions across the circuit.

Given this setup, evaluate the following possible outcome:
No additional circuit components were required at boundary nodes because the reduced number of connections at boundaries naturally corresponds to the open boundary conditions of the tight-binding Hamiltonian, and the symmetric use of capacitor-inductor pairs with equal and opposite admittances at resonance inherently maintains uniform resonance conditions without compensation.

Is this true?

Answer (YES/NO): NO